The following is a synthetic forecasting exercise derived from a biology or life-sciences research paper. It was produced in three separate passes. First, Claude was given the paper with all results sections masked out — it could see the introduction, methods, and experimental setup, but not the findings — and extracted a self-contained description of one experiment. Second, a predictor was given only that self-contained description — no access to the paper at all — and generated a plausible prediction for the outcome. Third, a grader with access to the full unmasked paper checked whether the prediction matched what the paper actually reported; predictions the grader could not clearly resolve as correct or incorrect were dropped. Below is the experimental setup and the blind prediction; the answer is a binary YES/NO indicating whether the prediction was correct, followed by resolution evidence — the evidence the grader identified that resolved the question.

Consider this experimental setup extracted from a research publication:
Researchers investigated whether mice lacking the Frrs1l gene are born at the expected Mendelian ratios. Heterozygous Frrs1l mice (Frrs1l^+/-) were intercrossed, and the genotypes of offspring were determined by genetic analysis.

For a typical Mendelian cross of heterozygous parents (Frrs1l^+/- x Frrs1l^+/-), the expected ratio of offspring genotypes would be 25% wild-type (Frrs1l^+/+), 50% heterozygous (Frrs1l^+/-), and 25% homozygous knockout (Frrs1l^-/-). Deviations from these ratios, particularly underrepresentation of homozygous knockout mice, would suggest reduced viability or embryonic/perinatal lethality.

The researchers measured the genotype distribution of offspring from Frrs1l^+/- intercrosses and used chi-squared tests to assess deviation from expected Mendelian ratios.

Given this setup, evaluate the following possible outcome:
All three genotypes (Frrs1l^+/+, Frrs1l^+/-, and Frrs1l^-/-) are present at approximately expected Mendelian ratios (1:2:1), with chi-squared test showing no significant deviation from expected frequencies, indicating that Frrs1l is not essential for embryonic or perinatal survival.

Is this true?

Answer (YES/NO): NO